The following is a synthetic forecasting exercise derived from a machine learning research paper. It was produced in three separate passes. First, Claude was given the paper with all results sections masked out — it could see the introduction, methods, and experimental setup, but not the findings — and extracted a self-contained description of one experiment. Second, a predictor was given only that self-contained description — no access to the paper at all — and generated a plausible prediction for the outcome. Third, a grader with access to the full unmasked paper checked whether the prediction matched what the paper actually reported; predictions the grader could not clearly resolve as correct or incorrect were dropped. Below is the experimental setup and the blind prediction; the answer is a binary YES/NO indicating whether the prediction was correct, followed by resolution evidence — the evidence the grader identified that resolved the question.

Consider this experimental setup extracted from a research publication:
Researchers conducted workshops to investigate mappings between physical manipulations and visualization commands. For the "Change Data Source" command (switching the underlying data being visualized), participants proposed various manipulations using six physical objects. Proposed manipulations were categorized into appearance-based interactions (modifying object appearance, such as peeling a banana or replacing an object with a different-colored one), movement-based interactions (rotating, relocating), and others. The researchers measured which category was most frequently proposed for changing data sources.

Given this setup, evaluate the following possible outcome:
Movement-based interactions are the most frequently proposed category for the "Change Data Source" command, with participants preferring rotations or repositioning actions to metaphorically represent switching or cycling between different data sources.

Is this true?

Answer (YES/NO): NO